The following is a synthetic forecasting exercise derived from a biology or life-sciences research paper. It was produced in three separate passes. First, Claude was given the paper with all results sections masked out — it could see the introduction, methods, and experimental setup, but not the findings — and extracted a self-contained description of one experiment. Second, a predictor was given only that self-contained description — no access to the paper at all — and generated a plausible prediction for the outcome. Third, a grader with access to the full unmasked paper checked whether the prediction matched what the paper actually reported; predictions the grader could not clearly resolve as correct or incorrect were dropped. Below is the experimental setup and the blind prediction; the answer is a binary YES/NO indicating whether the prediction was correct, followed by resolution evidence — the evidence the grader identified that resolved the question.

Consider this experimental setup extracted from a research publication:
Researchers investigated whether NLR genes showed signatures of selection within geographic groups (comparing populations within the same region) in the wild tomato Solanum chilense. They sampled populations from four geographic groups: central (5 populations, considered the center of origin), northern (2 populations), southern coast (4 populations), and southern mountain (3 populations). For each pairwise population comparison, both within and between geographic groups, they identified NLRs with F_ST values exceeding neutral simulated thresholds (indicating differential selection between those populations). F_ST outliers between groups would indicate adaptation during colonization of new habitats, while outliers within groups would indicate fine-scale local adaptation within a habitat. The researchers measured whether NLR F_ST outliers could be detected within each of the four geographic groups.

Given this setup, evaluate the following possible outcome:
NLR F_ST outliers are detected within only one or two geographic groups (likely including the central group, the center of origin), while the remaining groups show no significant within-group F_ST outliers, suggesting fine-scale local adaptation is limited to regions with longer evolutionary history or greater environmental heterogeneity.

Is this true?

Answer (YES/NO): YES